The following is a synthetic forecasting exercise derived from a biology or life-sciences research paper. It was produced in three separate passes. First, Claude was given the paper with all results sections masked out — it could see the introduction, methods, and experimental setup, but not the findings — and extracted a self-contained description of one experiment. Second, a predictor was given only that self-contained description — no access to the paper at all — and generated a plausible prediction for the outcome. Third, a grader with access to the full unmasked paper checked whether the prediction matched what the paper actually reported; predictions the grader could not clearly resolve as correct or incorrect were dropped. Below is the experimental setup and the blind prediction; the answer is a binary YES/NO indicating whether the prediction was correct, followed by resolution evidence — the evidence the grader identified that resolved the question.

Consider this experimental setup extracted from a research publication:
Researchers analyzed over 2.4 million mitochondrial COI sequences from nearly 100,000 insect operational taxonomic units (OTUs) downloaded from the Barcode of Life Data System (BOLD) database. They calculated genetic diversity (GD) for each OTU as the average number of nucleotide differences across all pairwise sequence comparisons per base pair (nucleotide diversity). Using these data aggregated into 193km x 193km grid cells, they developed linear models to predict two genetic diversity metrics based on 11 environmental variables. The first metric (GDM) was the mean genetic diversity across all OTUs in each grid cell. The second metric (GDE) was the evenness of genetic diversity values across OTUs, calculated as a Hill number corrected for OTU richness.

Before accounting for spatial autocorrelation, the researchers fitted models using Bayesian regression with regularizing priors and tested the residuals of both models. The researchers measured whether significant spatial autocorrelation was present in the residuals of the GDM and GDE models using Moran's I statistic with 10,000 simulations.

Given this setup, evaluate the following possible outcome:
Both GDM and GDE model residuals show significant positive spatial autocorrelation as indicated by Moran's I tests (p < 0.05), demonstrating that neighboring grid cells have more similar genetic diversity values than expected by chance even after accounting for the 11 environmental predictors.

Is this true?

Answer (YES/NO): YES